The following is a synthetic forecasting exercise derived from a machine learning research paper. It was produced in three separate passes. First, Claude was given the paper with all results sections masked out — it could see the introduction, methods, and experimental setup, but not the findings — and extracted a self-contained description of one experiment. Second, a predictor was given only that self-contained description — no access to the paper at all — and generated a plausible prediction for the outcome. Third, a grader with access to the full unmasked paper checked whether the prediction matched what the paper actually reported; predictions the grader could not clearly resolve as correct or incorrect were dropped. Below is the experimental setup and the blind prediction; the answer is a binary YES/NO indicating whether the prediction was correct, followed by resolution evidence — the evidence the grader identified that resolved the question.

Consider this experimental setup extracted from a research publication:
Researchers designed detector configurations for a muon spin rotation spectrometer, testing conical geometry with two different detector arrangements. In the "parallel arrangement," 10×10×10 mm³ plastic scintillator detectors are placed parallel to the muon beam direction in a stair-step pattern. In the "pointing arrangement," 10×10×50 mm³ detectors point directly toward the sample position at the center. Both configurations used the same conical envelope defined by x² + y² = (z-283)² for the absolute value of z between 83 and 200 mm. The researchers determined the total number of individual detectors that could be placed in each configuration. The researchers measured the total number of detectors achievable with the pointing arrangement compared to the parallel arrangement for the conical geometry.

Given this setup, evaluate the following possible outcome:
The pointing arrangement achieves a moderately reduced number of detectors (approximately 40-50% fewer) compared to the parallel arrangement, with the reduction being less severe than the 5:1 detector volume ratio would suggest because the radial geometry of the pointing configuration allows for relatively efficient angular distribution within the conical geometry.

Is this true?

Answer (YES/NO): NO